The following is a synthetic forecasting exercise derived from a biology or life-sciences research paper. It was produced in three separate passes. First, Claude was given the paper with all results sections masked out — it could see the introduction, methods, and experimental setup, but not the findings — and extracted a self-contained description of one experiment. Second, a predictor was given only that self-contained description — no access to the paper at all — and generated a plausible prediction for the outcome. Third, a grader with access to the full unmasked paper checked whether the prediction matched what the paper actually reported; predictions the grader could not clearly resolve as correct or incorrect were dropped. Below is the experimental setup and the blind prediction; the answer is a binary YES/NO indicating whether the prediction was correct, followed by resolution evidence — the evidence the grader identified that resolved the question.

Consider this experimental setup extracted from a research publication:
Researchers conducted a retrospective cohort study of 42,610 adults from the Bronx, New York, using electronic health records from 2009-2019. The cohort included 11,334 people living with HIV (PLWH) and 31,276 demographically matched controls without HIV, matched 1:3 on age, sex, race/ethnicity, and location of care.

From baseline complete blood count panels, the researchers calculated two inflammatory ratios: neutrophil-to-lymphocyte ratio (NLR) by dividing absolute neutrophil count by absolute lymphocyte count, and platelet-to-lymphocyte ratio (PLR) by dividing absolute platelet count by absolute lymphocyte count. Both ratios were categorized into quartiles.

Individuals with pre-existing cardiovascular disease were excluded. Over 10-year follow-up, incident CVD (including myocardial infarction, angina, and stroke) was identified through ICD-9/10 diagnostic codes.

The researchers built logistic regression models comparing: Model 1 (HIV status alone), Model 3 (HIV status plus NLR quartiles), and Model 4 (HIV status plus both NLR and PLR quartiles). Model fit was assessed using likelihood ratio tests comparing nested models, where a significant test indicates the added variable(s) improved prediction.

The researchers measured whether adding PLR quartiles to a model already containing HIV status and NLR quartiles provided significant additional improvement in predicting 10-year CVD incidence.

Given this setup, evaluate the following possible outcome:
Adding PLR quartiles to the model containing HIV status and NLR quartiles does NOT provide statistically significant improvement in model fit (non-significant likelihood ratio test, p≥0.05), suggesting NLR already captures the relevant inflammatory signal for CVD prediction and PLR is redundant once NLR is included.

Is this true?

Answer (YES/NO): NO